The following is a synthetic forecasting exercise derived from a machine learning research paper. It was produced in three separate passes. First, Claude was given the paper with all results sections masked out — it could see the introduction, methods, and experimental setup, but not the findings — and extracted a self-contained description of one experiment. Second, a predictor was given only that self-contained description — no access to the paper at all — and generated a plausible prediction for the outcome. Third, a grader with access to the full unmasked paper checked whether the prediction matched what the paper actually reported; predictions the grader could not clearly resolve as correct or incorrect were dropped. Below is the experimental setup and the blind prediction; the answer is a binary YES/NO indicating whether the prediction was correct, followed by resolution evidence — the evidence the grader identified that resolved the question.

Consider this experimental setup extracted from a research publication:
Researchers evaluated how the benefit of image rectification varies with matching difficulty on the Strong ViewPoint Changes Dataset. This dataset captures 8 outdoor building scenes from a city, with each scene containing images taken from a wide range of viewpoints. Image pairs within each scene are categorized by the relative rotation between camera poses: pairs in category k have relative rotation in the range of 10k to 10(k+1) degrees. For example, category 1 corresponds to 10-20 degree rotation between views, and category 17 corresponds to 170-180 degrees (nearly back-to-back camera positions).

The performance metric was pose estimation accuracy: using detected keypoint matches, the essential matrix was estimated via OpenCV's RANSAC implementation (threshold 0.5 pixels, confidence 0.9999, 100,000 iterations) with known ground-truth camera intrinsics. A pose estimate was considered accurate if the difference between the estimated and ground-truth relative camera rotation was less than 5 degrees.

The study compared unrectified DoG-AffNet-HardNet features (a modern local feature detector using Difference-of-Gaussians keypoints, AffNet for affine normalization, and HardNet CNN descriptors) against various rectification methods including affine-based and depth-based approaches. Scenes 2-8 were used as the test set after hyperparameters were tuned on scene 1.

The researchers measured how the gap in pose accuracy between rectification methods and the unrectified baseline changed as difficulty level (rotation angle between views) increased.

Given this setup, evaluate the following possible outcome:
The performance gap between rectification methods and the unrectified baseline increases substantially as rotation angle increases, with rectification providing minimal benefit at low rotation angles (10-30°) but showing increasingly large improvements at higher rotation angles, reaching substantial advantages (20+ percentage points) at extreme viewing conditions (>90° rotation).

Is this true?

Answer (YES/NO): NO